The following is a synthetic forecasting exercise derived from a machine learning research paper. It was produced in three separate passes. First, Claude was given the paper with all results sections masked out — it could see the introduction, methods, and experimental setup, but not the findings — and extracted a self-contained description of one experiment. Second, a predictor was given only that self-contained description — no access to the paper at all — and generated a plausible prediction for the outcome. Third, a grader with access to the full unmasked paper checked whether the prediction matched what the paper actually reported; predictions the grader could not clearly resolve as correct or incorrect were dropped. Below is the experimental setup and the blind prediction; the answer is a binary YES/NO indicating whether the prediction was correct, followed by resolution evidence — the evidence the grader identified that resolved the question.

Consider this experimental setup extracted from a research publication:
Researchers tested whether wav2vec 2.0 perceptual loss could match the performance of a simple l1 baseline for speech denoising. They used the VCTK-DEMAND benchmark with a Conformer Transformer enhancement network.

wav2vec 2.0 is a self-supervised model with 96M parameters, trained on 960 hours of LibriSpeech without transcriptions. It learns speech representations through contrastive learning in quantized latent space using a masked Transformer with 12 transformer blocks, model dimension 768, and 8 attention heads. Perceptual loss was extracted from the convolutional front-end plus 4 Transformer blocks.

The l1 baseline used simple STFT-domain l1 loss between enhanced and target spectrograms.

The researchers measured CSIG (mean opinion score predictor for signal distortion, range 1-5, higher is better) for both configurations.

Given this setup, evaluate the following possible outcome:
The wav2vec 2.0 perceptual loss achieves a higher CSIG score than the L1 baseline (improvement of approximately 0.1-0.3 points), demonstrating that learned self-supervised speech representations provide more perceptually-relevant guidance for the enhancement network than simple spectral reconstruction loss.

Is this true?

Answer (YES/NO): NO